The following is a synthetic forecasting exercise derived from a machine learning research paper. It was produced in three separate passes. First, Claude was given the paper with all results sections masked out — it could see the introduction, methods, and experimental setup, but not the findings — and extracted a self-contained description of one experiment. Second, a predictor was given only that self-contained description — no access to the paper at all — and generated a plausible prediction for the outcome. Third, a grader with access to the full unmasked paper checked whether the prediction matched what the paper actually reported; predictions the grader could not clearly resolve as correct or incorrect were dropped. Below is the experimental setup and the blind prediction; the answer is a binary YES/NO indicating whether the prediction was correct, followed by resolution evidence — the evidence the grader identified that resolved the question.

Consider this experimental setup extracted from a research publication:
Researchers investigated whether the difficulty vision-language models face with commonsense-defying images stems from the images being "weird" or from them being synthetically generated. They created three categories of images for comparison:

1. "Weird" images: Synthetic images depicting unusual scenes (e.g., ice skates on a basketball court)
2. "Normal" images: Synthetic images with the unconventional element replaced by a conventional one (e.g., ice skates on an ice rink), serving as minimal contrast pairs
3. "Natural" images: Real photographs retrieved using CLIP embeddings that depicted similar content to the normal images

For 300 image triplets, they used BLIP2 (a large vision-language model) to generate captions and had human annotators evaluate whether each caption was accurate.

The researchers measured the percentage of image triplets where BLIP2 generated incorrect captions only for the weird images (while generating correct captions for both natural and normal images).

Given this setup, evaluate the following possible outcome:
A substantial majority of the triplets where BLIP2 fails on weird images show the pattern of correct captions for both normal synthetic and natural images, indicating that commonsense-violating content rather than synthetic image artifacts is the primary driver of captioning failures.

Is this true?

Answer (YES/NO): YES